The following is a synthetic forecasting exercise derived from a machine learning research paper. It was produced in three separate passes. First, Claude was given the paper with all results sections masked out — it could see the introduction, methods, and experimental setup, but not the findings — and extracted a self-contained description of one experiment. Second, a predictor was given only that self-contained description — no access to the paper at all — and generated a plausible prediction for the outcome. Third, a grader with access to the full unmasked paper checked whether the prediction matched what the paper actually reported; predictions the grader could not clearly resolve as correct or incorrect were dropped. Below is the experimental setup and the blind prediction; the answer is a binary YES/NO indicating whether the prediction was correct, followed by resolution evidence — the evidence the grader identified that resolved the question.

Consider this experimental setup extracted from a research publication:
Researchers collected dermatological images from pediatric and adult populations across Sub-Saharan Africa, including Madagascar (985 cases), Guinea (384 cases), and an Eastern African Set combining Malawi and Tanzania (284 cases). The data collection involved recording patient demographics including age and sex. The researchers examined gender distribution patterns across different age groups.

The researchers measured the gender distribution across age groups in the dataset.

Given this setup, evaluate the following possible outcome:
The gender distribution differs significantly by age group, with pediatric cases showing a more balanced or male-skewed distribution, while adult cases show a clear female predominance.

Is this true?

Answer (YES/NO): NO